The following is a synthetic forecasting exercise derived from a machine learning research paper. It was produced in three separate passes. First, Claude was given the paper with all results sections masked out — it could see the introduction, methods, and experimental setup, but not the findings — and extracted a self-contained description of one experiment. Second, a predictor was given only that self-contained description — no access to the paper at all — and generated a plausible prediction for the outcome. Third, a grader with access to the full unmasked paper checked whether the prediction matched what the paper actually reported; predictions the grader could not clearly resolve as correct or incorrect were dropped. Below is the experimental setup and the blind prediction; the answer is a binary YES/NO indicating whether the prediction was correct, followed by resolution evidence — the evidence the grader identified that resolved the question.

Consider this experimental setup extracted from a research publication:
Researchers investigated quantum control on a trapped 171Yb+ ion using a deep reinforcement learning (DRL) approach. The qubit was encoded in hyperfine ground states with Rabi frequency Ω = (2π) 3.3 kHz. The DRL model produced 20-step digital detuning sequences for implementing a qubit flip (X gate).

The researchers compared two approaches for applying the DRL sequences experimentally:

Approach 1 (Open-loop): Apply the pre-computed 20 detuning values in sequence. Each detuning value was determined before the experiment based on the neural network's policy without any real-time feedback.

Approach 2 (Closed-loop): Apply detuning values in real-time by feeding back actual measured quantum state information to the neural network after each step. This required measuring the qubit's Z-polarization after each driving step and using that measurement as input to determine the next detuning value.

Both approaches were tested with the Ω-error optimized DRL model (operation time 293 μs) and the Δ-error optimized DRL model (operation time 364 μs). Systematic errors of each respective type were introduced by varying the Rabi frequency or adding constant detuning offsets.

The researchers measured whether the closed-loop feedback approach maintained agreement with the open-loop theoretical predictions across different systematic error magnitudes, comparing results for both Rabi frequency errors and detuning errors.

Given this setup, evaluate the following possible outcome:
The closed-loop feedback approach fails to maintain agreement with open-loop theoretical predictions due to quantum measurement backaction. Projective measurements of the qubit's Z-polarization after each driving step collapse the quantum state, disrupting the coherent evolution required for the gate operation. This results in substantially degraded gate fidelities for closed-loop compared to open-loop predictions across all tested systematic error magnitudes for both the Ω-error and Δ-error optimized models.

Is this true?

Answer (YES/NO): NO